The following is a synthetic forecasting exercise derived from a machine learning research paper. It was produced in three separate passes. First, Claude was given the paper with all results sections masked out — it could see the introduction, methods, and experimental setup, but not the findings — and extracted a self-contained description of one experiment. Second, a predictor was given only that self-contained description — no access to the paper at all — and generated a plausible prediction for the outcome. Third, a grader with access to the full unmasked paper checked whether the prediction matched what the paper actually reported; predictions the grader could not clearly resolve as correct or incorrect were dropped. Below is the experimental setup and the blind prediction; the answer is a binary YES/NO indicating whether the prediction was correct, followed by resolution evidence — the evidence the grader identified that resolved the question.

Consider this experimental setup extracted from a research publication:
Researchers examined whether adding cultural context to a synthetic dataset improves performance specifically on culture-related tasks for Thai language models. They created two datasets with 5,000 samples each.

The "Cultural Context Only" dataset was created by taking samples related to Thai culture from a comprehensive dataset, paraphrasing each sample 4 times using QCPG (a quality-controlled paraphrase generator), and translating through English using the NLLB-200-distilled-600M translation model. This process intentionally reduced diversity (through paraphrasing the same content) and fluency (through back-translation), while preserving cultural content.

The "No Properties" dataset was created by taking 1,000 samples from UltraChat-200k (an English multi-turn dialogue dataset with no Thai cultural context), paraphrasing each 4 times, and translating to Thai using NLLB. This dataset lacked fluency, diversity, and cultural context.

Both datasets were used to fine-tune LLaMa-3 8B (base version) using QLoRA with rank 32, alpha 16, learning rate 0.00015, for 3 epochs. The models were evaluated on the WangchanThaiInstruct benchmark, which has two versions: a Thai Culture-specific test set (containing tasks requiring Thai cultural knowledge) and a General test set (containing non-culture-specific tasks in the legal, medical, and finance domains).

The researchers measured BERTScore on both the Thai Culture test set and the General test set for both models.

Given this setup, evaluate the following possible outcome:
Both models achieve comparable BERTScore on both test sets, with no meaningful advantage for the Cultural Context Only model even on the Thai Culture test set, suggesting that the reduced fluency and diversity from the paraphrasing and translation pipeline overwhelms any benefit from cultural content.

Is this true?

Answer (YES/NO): NO